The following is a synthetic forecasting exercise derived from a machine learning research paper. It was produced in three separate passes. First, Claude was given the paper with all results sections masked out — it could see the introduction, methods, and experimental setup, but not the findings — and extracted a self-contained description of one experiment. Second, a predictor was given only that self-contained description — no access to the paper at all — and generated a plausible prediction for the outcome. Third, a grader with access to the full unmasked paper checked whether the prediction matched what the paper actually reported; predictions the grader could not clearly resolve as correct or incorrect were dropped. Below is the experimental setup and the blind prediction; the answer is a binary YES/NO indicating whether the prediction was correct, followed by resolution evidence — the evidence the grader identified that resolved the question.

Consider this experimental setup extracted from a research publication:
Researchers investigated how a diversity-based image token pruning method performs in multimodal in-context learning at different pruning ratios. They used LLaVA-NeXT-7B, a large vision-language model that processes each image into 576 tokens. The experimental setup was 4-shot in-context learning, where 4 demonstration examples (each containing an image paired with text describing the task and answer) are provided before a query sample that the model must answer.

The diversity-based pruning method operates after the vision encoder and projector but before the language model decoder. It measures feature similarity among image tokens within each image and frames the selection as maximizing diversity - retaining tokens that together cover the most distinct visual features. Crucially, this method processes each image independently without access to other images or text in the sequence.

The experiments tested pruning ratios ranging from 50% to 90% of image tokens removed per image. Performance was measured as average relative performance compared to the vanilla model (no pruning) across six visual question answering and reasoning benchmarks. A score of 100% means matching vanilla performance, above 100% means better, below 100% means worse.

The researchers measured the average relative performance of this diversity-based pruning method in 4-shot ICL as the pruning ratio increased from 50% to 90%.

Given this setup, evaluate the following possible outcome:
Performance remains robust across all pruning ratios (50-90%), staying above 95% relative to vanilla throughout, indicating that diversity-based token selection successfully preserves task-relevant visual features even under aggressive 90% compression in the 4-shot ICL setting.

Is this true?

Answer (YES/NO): NO